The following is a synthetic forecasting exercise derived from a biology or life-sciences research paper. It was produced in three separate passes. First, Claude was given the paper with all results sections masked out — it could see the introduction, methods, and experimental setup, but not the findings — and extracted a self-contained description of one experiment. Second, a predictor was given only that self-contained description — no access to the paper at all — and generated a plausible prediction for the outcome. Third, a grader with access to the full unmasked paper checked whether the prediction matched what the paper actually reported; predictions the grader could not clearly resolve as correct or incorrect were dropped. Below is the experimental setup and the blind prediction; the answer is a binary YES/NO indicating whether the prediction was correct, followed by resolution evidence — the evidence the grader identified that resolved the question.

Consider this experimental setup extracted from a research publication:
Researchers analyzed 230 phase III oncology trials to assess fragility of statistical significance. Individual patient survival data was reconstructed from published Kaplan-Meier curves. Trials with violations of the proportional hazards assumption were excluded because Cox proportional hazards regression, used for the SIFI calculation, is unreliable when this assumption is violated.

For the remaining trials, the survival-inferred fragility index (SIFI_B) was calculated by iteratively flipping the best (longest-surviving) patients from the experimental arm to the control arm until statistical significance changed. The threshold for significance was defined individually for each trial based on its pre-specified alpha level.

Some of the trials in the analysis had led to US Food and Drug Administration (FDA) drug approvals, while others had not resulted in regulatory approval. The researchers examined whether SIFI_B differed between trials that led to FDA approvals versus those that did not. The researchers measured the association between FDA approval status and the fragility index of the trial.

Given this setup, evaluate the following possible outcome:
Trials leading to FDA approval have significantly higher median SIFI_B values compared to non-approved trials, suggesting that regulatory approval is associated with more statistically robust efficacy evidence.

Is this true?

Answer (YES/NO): YES